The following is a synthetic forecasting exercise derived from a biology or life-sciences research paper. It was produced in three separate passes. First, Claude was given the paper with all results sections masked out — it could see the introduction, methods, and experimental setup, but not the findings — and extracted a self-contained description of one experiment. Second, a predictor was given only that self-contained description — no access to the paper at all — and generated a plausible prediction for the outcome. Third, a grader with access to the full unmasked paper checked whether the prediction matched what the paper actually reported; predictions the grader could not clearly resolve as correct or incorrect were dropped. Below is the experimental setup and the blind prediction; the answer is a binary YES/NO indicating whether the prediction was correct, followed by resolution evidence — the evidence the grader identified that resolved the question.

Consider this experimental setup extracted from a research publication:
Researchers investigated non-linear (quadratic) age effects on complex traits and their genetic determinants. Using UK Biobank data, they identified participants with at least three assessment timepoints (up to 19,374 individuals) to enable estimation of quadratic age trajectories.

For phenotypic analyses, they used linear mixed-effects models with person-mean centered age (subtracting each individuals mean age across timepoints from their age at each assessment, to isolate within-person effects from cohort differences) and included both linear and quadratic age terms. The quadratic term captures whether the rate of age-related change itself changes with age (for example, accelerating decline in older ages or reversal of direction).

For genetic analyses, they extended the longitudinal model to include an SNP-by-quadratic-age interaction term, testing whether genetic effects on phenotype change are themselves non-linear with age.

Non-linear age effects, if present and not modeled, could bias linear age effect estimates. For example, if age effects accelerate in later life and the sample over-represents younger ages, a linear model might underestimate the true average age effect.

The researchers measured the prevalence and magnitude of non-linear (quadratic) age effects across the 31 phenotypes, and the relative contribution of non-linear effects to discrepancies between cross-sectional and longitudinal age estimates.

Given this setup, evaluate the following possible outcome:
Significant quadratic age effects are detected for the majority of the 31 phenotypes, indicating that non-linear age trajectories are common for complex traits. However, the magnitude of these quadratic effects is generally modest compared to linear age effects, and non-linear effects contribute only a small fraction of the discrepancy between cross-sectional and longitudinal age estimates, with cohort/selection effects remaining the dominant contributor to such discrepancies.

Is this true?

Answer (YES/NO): YES